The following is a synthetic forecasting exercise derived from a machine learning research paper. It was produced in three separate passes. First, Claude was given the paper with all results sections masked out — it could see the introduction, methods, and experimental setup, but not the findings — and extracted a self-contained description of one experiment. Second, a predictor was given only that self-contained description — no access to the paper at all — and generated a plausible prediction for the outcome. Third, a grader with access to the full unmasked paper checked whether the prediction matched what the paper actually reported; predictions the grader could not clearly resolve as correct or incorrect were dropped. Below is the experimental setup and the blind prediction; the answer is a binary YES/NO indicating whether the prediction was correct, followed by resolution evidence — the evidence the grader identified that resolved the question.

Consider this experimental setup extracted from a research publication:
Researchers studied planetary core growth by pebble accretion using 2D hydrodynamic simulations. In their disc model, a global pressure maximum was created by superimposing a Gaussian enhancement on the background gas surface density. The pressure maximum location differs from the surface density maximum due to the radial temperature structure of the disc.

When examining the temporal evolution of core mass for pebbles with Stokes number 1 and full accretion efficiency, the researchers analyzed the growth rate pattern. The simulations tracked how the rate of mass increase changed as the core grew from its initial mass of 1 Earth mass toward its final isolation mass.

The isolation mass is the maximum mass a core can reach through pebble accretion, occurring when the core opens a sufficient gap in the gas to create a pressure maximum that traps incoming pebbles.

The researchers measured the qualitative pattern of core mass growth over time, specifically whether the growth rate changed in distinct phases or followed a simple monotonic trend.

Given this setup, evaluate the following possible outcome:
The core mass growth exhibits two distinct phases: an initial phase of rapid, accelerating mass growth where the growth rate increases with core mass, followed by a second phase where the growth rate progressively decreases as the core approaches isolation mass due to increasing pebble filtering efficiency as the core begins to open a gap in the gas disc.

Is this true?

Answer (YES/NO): NO